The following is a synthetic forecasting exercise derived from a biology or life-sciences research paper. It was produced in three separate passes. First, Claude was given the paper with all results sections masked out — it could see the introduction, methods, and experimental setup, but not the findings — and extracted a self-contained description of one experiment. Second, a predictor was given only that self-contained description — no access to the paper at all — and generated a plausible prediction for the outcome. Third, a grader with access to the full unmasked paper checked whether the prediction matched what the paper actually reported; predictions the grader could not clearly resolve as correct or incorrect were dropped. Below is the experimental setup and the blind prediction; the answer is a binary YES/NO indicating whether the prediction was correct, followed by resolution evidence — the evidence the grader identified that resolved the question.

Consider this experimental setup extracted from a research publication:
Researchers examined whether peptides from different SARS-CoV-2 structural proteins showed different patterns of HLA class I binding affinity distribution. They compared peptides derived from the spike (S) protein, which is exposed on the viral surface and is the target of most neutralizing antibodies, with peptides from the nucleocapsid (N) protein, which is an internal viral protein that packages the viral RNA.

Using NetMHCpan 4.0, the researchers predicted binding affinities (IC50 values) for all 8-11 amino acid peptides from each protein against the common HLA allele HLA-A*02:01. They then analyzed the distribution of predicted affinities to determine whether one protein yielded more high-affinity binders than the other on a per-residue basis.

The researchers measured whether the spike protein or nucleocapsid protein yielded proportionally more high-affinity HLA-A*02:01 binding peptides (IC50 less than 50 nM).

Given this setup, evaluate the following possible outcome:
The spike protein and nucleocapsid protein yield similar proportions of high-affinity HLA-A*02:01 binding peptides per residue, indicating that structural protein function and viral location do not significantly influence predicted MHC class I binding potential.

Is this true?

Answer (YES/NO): NO